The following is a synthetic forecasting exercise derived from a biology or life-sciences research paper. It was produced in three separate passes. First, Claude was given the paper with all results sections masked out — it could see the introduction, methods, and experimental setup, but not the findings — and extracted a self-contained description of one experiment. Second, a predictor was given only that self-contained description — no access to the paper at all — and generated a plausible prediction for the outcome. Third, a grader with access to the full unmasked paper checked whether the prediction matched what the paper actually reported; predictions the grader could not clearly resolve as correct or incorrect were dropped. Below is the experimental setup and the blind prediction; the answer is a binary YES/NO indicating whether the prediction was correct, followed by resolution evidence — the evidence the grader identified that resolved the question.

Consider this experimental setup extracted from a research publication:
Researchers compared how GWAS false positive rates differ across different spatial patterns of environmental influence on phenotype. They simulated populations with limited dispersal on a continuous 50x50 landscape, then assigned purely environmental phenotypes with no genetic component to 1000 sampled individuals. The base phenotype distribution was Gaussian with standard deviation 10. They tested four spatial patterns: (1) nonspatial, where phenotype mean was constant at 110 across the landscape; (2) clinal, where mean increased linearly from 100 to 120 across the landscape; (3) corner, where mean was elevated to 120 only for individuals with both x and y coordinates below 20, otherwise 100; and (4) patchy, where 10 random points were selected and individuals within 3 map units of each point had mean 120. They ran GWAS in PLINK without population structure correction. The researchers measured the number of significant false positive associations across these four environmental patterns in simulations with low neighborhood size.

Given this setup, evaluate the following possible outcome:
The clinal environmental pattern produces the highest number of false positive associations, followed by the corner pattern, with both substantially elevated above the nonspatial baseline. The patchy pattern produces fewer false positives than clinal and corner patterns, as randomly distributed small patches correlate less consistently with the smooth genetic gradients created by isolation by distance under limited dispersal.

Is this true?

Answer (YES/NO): NO